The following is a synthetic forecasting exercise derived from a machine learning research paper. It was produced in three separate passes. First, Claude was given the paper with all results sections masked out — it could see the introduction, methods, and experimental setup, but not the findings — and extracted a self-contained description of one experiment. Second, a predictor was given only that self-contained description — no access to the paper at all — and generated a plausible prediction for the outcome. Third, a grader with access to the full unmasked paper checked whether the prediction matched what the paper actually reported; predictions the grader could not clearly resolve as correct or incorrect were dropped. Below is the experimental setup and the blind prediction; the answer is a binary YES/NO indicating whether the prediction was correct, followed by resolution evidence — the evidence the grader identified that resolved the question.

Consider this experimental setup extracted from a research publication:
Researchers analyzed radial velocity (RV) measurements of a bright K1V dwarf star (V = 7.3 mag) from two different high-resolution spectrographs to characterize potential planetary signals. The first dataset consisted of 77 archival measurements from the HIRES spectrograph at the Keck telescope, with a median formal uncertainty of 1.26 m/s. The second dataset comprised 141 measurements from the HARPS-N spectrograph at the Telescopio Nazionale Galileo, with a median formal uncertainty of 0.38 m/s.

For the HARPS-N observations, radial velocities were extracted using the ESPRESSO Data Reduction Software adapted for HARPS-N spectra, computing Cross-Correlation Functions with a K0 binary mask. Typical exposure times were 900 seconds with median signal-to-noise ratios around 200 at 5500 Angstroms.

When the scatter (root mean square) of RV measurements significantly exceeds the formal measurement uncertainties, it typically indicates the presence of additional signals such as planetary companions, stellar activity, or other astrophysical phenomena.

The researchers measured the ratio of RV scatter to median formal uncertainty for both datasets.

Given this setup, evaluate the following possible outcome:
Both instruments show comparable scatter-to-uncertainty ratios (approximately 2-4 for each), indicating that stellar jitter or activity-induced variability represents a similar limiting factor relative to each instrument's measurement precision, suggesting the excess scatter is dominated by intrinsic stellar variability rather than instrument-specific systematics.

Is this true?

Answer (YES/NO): NO